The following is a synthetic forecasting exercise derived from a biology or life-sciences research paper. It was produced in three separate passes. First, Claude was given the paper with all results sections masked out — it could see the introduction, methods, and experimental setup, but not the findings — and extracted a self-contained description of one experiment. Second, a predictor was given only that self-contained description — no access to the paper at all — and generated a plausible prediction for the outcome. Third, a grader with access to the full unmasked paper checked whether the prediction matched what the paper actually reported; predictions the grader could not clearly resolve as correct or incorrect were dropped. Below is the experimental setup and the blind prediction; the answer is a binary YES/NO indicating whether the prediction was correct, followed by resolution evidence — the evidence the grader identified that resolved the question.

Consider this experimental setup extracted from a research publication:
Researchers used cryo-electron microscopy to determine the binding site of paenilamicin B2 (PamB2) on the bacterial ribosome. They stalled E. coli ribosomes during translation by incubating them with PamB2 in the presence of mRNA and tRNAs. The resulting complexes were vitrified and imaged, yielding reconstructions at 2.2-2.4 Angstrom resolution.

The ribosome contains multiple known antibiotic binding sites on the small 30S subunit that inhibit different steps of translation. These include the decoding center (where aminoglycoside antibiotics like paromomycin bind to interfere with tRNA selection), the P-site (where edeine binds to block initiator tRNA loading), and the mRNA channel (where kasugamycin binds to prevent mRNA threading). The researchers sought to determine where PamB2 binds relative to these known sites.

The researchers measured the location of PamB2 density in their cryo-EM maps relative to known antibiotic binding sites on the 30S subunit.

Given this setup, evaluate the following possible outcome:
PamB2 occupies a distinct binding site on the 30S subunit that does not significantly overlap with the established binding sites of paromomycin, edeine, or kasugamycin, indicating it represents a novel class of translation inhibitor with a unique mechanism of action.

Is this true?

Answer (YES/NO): YES